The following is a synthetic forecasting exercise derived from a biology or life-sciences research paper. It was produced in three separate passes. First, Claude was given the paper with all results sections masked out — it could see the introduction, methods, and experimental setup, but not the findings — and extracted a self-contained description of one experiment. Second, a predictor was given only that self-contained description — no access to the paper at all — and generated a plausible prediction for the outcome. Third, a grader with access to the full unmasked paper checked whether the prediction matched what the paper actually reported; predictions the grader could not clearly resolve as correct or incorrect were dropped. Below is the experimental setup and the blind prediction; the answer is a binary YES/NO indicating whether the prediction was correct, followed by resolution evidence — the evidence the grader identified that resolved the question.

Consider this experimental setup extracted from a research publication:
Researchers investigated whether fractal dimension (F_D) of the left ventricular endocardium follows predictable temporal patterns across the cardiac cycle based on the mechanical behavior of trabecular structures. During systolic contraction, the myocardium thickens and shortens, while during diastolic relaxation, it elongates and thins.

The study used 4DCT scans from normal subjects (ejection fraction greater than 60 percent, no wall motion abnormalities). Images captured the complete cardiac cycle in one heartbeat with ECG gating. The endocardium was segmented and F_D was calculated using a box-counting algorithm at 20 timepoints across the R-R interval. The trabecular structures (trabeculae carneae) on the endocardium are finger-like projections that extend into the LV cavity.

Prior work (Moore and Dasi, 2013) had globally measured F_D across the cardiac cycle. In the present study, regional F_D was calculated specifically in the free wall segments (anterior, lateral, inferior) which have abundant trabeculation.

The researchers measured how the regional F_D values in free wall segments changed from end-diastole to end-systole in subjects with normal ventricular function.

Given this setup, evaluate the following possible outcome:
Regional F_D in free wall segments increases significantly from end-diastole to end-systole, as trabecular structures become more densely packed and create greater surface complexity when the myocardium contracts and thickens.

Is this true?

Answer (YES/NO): NO